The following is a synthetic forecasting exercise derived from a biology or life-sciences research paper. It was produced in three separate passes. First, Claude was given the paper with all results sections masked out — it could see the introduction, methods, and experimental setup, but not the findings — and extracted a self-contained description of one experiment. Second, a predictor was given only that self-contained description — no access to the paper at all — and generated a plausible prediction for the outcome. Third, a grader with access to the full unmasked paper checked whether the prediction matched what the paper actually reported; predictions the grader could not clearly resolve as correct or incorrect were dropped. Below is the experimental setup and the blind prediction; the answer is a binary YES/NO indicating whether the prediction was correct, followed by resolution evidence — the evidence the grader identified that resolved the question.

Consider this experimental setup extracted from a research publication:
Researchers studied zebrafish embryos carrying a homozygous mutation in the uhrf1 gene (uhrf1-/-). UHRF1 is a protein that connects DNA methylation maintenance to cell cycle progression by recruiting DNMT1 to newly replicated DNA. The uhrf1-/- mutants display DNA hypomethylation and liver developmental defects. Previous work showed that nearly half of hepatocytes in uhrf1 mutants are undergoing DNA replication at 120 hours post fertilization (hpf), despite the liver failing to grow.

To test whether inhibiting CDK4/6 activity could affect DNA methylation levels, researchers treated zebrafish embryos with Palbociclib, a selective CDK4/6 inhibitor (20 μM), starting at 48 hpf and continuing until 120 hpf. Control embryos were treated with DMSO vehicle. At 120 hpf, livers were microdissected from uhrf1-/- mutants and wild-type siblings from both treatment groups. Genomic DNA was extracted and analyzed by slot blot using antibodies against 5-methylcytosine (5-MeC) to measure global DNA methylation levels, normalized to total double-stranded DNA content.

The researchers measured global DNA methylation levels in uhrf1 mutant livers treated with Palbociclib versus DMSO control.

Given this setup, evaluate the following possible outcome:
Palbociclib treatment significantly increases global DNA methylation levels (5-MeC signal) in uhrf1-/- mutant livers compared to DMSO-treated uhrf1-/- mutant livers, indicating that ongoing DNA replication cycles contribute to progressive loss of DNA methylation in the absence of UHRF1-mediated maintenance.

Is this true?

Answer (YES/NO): NO